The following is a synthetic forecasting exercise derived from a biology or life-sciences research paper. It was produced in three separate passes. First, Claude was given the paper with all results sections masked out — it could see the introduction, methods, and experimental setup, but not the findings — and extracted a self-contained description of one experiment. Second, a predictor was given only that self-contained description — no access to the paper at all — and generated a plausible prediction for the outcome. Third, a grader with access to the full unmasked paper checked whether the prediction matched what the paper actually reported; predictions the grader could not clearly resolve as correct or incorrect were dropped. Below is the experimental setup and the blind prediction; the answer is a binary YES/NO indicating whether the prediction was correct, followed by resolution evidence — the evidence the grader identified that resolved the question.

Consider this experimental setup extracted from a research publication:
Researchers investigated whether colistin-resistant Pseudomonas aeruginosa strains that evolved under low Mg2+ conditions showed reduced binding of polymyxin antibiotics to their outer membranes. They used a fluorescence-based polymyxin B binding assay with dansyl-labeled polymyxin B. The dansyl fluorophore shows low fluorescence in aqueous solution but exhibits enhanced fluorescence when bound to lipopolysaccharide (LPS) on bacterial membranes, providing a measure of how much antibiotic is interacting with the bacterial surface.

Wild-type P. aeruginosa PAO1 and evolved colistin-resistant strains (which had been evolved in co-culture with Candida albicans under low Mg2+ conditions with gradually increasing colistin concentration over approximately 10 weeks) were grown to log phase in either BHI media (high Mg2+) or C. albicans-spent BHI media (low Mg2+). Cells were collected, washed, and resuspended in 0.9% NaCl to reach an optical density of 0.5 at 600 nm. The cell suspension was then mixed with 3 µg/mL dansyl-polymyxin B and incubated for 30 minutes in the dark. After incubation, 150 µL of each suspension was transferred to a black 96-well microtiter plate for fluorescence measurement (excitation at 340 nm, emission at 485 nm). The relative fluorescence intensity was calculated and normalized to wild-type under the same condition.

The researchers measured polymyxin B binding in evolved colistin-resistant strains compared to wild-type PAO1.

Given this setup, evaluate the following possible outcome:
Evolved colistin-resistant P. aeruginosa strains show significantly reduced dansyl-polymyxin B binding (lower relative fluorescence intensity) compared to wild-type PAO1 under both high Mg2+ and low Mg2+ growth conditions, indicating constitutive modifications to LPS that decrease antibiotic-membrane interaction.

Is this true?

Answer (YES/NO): YES